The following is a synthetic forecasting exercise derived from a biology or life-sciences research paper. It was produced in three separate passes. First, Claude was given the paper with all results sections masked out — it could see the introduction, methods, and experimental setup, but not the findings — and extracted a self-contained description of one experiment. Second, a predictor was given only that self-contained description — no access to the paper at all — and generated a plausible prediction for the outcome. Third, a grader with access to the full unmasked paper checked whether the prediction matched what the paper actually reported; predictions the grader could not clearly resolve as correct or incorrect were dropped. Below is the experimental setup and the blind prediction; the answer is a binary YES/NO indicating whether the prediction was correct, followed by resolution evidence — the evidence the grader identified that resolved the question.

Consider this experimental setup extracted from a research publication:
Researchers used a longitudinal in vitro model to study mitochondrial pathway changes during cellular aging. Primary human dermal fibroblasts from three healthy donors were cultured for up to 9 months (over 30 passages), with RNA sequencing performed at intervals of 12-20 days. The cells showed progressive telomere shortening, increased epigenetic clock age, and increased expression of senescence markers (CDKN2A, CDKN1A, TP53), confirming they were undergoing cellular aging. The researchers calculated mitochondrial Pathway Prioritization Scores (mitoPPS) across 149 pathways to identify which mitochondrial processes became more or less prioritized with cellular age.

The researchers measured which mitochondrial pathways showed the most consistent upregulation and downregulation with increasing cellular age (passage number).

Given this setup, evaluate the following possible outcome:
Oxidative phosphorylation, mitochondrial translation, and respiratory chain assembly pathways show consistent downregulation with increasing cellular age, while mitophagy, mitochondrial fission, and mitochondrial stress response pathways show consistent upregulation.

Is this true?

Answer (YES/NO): NO